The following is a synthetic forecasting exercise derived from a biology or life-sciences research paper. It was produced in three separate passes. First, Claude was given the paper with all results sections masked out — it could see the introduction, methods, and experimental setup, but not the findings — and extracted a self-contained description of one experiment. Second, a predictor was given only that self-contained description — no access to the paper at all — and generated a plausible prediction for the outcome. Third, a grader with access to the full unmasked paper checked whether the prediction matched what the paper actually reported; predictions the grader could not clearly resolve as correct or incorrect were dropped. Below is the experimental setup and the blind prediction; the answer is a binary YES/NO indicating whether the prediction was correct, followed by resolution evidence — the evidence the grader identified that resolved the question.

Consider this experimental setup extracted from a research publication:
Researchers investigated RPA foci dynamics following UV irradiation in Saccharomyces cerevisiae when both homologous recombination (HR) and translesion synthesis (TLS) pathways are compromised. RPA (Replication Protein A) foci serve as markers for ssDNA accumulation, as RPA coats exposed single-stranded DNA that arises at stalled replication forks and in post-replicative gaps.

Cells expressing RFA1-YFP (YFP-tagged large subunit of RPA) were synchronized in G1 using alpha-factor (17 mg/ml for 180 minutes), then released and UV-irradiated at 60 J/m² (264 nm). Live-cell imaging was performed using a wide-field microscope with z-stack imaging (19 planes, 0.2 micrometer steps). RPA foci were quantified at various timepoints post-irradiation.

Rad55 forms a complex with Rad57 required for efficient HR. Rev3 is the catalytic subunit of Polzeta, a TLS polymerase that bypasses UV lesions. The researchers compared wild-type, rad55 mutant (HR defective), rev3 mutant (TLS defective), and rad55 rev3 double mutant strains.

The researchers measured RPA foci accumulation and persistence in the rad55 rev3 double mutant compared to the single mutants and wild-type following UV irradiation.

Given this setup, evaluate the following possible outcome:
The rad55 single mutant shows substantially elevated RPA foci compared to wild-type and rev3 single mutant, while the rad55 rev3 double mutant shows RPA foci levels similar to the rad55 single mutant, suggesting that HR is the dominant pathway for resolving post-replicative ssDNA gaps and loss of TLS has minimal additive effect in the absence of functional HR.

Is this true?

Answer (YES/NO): NO